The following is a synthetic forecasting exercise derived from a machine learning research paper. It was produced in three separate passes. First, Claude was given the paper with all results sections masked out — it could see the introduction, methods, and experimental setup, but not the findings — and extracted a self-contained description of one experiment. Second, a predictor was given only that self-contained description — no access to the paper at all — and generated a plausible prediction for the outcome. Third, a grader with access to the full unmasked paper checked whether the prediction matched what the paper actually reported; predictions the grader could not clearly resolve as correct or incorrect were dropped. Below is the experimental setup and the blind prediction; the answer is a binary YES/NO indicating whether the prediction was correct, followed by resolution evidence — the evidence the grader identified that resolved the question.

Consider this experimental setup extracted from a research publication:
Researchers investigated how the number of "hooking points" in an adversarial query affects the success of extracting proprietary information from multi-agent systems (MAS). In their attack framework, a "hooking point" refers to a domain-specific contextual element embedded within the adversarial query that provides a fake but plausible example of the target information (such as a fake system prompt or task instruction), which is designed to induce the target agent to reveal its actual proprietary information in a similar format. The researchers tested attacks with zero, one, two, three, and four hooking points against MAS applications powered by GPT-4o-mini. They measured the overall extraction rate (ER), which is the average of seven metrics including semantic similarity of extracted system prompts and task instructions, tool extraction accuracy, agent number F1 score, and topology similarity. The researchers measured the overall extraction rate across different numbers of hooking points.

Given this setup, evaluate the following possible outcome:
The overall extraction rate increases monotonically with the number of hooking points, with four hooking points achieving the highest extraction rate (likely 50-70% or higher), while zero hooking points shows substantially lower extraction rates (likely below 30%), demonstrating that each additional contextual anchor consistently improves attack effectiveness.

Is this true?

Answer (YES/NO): NO